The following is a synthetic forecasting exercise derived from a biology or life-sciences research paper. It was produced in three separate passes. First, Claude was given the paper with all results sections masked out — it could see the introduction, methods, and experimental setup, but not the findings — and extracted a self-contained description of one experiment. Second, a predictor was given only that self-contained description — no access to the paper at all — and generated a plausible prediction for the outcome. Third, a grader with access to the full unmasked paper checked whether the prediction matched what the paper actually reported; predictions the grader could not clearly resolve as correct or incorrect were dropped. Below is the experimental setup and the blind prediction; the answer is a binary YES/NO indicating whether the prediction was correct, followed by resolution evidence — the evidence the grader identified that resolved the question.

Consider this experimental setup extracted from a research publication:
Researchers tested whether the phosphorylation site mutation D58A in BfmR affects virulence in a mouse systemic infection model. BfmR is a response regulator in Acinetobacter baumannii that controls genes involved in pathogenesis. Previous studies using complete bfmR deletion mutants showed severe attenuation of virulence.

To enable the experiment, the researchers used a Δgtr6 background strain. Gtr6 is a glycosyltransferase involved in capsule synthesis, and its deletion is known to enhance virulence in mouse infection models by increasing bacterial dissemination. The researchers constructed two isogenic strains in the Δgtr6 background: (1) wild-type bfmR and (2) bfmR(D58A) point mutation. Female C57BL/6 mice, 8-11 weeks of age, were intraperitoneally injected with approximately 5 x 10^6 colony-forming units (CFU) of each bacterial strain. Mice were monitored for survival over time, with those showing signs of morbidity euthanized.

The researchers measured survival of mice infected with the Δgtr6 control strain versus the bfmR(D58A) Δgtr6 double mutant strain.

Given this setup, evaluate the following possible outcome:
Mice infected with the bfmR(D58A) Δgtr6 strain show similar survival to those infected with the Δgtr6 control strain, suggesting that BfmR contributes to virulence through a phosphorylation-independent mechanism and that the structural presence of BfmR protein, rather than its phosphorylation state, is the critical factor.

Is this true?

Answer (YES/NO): NO